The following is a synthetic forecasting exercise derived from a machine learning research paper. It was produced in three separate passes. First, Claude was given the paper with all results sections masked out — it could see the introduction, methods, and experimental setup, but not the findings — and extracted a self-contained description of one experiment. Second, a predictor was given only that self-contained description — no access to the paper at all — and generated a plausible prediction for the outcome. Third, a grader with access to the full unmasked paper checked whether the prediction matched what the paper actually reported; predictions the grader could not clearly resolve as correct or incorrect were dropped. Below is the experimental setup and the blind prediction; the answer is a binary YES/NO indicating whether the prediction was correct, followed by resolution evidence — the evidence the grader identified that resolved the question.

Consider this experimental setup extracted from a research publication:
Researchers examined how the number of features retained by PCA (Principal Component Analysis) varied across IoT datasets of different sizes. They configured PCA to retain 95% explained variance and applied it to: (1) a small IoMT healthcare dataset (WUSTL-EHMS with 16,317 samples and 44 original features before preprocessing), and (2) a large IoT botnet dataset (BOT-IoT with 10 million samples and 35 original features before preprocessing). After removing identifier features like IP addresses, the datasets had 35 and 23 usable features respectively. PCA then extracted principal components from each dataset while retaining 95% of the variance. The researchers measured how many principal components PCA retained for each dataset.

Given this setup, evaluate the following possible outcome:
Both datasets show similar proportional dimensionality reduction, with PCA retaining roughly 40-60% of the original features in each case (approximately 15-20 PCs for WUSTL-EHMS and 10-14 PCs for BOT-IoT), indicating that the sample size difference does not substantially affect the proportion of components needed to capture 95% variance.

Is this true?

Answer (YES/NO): NO